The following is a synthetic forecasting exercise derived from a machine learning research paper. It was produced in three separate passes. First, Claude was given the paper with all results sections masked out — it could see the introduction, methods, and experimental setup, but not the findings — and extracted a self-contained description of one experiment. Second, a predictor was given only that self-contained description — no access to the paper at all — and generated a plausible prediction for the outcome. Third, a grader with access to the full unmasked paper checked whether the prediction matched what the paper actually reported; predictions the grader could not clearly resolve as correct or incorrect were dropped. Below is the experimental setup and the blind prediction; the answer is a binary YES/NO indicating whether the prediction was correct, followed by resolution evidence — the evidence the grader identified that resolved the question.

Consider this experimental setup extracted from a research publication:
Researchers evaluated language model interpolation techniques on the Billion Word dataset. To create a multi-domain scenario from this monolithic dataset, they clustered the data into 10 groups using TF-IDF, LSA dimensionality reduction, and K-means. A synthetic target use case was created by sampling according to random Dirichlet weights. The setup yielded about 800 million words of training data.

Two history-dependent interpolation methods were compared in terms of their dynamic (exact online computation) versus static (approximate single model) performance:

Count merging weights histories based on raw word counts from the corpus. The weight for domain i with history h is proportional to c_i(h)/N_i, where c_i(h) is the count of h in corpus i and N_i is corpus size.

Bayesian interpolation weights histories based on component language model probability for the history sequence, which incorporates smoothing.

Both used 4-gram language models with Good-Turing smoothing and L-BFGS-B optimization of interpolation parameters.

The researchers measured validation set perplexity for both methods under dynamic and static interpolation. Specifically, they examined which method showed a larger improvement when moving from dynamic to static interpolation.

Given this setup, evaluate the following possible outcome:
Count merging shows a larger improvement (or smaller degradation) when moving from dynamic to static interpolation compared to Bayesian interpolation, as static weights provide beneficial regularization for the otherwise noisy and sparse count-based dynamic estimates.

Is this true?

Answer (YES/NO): YES